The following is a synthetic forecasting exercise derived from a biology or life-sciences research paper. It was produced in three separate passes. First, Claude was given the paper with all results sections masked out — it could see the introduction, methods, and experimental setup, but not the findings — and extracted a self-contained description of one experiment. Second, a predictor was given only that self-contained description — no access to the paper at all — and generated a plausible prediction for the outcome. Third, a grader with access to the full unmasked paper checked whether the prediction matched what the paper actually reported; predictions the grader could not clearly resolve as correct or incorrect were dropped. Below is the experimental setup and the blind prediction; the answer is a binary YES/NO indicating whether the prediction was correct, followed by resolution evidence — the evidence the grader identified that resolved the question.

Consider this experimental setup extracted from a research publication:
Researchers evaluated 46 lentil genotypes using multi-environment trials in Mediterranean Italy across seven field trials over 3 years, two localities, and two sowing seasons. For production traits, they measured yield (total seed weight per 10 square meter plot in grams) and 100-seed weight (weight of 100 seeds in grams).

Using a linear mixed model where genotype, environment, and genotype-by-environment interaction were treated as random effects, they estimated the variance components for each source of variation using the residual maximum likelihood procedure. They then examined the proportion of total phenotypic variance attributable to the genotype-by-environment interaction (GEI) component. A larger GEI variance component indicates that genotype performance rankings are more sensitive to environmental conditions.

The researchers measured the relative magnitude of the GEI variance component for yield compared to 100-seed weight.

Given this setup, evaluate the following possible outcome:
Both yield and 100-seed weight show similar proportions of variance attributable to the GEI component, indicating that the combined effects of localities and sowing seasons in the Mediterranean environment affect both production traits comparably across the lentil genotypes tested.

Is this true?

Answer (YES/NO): NO